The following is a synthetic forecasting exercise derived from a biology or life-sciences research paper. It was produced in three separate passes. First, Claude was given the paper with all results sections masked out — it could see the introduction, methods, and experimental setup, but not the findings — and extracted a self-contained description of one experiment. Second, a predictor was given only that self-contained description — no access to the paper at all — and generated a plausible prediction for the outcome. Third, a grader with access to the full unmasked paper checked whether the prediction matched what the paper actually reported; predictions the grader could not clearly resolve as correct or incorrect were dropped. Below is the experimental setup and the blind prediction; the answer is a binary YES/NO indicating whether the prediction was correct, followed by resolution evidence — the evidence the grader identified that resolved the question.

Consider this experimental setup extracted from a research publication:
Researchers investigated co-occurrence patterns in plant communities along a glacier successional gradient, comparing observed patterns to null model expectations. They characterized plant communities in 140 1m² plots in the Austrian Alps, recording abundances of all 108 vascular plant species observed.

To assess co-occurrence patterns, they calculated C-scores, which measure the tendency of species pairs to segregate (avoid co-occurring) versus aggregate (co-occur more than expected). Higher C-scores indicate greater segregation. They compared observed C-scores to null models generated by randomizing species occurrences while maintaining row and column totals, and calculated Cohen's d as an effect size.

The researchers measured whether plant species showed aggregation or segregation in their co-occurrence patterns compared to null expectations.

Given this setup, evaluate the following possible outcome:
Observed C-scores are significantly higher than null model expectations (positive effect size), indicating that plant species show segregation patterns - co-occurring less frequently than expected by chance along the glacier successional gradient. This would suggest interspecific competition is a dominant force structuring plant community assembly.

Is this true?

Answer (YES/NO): YES